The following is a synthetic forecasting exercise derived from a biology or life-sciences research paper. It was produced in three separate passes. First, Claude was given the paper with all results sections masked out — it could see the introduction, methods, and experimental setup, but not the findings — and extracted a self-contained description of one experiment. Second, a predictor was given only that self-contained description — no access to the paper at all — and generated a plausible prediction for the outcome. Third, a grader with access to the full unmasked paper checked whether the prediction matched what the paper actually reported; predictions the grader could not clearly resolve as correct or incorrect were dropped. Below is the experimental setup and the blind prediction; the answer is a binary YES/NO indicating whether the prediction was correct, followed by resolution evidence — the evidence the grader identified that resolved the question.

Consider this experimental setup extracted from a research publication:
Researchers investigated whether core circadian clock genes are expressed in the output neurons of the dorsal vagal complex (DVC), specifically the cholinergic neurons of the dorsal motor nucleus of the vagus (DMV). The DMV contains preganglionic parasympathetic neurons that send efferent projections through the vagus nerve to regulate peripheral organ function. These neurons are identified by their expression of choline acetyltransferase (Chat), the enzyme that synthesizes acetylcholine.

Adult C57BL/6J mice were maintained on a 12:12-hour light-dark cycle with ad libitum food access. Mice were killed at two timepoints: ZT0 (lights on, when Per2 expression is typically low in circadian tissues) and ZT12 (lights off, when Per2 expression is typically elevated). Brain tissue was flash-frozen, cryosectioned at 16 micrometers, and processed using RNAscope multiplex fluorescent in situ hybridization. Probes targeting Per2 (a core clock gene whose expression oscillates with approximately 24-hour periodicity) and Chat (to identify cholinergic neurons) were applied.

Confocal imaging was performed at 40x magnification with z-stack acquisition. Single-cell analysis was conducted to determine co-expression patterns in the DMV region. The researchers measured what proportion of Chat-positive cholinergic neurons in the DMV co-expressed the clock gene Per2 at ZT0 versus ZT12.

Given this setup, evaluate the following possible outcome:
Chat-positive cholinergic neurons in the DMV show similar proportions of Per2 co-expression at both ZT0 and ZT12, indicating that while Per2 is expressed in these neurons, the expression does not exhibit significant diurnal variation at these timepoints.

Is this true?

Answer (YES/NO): NO